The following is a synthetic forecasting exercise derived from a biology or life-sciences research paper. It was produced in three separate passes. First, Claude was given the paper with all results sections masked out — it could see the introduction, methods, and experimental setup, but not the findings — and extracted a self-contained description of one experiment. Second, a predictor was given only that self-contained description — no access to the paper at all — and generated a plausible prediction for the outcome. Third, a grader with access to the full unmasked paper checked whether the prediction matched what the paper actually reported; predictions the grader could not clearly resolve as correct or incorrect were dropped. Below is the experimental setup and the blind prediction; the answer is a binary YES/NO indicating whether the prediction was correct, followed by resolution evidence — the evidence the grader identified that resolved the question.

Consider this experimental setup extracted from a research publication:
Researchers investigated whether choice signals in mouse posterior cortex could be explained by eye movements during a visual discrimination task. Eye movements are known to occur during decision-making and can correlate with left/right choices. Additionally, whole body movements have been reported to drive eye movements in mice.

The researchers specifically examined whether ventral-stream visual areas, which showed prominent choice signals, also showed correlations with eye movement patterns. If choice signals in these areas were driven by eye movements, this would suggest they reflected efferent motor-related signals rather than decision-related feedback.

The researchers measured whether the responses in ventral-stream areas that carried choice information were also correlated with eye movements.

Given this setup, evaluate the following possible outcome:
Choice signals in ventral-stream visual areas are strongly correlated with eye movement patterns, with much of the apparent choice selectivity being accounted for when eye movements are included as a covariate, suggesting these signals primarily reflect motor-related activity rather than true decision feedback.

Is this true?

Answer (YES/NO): NO